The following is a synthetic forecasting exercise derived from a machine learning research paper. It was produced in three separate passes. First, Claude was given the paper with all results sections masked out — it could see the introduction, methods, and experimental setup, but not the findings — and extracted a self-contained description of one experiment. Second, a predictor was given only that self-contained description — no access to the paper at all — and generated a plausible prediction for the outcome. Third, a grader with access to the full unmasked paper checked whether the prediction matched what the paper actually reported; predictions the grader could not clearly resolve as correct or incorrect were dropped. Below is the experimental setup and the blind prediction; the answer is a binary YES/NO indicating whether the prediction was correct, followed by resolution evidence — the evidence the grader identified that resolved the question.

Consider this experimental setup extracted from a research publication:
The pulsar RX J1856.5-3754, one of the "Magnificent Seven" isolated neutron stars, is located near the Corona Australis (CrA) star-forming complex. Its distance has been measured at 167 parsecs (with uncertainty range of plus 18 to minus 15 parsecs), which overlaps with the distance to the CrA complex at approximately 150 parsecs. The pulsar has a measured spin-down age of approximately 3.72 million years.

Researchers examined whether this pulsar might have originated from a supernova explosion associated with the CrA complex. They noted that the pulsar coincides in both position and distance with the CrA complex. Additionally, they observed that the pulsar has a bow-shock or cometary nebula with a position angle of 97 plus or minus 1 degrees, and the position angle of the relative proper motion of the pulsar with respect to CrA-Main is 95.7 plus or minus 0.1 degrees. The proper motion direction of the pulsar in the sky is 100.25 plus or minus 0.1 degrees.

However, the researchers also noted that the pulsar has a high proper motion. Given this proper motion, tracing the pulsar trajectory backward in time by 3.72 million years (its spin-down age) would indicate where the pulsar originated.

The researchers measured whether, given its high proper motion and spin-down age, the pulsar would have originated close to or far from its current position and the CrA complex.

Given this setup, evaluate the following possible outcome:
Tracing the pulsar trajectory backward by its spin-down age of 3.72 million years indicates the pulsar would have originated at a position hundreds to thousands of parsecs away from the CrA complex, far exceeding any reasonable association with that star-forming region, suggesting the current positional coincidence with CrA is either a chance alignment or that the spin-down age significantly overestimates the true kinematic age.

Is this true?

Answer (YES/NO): YES